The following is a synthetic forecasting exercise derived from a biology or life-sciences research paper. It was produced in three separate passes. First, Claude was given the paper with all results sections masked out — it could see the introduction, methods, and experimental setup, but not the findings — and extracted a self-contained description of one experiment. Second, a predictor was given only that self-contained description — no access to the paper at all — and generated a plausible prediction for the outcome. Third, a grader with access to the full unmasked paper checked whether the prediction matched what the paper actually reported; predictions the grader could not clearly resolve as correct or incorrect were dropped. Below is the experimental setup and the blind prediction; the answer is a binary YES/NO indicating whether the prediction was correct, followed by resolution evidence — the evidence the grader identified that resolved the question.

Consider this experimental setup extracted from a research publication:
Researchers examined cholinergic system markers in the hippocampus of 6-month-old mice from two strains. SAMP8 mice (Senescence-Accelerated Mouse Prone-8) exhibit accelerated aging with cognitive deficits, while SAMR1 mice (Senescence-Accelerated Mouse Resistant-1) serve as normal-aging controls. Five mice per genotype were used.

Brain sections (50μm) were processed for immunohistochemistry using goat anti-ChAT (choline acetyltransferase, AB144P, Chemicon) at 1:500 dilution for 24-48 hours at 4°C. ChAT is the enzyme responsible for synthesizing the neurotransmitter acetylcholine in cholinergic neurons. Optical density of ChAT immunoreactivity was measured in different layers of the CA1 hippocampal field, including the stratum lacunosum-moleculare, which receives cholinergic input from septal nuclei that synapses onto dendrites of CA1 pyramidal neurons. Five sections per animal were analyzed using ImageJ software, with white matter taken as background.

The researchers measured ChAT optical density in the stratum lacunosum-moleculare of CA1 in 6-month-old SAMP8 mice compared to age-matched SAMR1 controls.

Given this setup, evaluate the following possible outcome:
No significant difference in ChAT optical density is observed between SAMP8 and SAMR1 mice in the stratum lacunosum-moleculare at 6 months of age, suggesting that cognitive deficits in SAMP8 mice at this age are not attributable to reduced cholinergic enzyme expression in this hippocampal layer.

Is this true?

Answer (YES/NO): NO